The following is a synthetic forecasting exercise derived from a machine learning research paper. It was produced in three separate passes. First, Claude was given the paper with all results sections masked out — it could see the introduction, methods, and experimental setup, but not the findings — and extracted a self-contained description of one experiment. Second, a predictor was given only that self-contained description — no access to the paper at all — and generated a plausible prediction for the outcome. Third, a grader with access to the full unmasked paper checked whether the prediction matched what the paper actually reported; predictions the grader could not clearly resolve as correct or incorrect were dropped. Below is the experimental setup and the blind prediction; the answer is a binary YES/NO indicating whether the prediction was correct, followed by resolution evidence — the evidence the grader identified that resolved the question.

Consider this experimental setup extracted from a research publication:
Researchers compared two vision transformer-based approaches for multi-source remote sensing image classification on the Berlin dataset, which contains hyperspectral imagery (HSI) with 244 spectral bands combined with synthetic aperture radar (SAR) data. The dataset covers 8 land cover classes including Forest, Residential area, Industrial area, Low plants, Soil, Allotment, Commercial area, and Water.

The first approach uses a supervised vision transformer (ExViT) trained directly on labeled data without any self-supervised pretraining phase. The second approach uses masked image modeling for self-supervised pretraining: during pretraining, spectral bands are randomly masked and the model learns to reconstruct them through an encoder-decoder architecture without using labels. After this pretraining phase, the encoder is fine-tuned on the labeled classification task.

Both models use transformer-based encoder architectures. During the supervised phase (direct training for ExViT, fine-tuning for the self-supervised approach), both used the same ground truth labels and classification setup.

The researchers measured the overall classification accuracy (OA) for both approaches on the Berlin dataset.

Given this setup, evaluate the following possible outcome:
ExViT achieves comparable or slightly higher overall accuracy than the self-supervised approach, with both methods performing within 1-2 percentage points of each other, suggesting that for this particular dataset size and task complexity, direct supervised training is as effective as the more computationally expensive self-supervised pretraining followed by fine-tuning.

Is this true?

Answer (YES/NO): NO